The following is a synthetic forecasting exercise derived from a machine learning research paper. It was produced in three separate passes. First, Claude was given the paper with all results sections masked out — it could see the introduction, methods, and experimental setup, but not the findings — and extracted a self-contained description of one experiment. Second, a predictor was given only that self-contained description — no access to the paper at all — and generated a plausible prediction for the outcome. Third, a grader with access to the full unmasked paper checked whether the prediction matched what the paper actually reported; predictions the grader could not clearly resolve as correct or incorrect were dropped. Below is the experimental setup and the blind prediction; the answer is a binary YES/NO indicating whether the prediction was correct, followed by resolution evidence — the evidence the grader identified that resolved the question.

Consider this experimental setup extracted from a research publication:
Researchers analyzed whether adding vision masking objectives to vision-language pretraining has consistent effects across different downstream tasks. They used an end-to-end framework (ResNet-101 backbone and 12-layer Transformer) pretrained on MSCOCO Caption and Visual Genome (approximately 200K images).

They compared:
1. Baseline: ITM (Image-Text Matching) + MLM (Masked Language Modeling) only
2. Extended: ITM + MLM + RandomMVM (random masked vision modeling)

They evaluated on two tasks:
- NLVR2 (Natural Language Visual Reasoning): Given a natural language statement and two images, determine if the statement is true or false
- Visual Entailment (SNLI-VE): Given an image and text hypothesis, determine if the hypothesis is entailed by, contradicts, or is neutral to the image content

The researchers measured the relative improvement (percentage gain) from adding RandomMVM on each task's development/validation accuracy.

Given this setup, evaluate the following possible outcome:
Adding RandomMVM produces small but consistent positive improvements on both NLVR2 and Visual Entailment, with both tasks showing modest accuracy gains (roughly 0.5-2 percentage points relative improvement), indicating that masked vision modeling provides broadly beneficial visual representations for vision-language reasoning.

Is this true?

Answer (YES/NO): NO